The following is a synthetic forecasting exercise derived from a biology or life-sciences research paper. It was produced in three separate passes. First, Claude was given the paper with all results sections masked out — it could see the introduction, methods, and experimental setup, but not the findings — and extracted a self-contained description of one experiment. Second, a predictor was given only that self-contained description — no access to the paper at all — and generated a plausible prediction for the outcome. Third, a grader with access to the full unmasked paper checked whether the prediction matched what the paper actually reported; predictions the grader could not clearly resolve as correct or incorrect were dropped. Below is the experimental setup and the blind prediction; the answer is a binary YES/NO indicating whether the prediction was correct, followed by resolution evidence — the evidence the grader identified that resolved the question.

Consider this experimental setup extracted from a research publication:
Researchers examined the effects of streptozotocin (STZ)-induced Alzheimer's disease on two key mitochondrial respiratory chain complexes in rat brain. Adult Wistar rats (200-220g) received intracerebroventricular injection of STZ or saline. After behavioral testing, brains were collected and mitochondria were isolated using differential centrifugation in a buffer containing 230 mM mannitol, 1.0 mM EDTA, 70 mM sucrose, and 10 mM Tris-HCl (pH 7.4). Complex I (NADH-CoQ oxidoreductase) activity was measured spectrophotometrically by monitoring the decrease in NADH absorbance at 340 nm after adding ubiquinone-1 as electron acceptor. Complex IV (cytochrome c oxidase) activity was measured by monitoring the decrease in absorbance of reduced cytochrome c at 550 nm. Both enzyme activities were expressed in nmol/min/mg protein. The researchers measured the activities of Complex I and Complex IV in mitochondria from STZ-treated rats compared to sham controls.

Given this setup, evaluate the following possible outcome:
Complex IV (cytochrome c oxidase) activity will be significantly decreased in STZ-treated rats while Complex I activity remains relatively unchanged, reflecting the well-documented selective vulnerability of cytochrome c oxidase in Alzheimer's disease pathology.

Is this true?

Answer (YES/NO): NO